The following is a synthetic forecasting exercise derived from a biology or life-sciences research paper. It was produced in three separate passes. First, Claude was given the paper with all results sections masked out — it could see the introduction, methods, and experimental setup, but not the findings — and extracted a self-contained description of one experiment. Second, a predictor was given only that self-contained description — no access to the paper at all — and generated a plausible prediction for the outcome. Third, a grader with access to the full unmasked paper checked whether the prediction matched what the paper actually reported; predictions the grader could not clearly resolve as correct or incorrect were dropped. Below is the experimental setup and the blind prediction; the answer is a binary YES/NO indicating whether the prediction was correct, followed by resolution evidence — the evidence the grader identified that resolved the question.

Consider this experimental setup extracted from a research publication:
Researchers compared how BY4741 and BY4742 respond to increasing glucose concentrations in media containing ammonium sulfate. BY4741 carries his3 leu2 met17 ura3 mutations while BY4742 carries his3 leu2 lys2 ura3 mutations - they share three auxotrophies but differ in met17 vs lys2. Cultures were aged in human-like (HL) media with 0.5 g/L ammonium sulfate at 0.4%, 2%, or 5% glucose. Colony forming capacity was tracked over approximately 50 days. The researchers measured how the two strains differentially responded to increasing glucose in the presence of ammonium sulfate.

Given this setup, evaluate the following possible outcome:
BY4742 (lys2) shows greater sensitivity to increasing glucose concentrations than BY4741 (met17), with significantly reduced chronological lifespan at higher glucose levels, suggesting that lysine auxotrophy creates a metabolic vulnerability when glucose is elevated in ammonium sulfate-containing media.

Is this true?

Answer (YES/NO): NO